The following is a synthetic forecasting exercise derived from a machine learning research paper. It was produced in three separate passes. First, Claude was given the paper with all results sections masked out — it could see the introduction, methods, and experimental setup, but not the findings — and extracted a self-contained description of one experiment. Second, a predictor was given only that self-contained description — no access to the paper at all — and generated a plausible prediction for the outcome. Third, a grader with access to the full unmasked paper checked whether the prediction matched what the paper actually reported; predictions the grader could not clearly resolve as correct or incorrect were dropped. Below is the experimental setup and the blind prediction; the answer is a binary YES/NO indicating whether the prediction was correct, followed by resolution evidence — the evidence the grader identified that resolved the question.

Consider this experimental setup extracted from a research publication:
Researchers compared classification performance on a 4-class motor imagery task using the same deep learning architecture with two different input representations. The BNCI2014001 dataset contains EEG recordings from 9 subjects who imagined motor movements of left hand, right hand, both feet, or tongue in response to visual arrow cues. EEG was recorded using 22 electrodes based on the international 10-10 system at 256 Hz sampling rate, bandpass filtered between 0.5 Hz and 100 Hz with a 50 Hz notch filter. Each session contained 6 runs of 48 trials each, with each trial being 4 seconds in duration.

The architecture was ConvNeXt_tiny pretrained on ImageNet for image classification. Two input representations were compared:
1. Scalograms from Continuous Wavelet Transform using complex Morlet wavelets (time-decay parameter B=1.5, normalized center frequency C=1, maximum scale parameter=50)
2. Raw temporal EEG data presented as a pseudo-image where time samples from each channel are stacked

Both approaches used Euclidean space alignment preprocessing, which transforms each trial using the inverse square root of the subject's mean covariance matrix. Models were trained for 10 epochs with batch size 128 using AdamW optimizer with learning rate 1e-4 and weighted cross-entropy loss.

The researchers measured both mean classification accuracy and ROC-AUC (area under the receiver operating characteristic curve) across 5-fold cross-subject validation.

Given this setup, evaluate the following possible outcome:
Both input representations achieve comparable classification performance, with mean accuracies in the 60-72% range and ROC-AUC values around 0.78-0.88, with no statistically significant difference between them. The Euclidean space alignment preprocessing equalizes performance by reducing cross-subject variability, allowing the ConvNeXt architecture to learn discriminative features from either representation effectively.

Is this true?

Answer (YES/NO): NO